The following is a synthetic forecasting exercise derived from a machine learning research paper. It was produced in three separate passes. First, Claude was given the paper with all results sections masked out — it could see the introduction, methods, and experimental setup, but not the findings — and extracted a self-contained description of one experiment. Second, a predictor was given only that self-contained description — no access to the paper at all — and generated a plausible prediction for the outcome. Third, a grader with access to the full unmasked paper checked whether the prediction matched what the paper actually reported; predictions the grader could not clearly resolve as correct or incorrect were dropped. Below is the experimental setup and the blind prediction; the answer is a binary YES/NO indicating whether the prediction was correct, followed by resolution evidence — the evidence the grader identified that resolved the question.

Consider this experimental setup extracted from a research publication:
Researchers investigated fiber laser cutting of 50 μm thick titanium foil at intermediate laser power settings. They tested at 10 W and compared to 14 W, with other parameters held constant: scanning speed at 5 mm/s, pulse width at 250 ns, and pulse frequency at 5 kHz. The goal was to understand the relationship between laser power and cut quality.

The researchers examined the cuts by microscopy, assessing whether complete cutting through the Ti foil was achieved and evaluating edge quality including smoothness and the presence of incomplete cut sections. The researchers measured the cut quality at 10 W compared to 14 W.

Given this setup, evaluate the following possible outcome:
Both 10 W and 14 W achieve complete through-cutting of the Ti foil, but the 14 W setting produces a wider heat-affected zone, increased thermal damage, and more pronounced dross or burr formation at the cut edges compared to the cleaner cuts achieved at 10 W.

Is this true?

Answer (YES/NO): NO